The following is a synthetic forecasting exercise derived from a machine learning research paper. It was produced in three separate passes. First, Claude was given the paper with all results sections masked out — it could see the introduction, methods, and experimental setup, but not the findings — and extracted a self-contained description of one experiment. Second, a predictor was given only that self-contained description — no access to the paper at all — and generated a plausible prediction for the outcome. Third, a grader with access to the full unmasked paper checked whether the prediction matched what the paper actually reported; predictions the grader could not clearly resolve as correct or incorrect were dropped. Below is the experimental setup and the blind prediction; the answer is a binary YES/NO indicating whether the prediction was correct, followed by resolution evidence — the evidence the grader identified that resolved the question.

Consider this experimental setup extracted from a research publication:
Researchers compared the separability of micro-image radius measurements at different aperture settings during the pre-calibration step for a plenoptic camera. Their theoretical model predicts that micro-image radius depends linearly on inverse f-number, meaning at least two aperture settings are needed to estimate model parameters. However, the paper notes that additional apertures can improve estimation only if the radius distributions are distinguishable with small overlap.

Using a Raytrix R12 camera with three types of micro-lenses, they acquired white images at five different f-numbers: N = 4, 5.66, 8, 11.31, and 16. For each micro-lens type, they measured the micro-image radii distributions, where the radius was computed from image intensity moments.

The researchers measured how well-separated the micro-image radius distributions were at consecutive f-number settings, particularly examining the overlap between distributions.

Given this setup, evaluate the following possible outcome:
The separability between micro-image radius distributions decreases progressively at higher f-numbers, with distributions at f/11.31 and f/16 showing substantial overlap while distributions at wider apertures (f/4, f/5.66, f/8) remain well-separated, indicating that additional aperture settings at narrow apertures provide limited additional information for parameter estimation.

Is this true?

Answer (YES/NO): NO